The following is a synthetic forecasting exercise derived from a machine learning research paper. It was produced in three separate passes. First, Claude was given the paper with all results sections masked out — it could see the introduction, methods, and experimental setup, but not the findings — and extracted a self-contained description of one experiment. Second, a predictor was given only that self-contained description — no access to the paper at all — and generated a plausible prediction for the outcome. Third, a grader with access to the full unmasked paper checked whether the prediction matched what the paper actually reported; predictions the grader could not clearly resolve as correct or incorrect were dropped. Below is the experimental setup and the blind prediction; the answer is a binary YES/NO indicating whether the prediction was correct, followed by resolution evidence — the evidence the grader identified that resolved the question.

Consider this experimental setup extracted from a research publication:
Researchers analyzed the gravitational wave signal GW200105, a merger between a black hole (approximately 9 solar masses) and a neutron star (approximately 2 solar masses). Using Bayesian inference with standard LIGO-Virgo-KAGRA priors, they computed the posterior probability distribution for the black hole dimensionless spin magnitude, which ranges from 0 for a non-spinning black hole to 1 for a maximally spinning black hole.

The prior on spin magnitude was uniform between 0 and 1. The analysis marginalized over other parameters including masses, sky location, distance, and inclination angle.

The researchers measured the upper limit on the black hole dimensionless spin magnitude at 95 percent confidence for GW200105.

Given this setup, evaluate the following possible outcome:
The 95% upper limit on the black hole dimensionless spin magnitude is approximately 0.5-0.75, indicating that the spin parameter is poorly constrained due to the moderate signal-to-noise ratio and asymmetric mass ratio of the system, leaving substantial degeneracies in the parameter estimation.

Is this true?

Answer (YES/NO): NO